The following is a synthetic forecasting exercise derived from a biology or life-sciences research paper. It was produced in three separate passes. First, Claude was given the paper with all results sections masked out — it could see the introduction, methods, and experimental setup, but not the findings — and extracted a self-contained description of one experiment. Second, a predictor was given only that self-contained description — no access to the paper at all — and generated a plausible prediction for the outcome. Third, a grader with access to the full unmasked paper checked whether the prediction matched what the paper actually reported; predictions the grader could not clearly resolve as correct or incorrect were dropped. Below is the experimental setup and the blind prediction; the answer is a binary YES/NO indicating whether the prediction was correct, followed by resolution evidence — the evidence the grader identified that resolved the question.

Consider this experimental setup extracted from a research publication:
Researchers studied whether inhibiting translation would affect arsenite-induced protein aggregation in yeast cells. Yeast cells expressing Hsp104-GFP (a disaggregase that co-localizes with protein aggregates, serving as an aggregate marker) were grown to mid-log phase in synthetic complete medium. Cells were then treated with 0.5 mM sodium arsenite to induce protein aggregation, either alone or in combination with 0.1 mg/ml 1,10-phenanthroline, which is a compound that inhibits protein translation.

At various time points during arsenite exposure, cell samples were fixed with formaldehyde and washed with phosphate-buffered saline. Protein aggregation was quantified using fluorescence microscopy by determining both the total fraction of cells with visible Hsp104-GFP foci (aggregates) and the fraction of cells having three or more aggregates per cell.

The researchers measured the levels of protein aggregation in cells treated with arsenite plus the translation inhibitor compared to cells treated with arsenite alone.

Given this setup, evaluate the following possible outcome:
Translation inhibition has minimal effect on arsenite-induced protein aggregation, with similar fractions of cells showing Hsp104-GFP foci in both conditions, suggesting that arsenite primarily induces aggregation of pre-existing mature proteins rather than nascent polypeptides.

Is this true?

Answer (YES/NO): NO